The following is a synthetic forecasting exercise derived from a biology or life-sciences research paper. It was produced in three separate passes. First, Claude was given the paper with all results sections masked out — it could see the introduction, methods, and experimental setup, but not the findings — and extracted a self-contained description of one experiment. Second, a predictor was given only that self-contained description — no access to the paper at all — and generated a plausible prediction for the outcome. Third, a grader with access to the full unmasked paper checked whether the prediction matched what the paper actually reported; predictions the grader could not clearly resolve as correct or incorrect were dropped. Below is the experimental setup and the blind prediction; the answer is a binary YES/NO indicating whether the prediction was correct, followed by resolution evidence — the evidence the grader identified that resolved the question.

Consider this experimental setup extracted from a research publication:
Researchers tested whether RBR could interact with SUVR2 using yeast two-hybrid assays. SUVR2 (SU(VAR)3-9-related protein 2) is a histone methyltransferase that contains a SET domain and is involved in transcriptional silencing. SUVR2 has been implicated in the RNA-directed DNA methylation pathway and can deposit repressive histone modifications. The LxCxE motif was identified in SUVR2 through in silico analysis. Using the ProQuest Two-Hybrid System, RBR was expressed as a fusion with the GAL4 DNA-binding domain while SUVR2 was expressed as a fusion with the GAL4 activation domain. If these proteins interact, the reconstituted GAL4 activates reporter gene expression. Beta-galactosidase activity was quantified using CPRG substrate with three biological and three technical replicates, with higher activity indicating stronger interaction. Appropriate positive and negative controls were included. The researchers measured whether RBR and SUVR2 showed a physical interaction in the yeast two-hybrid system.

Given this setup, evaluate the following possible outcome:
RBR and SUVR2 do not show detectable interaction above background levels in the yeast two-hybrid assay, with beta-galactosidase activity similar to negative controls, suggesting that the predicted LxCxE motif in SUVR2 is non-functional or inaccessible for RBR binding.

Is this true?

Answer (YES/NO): NO